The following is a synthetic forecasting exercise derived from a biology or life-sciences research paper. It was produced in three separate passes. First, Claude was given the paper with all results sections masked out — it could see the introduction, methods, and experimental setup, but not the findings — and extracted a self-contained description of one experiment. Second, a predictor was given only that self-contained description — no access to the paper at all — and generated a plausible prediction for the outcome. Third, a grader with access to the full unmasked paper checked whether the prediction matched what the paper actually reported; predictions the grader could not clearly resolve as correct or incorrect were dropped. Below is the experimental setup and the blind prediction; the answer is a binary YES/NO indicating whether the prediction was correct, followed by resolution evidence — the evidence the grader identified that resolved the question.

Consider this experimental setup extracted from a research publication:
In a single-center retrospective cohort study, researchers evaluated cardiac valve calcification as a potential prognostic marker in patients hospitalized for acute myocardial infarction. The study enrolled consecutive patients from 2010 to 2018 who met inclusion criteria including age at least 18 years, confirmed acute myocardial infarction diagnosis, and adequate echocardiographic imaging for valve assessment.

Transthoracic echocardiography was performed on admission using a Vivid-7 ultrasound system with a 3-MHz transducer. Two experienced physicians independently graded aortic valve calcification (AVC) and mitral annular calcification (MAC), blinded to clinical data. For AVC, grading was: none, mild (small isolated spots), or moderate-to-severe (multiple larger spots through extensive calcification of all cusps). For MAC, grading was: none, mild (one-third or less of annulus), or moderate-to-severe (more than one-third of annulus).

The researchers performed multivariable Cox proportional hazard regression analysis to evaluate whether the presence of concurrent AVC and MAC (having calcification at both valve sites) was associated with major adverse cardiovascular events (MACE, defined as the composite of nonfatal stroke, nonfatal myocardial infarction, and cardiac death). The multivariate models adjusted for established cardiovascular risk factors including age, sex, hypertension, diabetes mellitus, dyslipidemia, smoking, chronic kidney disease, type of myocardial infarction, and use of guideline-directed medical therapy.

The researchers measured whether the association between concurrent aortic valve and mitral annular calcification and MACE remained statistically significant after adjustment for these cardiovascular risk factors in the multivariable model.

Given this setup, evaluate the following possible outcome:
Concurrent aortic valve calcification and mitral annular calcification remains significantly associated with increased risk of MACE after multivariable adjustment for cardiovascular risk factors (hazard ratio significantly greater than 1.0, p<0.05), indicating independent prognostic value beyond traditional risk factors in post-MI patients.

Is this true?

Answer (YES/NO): YES